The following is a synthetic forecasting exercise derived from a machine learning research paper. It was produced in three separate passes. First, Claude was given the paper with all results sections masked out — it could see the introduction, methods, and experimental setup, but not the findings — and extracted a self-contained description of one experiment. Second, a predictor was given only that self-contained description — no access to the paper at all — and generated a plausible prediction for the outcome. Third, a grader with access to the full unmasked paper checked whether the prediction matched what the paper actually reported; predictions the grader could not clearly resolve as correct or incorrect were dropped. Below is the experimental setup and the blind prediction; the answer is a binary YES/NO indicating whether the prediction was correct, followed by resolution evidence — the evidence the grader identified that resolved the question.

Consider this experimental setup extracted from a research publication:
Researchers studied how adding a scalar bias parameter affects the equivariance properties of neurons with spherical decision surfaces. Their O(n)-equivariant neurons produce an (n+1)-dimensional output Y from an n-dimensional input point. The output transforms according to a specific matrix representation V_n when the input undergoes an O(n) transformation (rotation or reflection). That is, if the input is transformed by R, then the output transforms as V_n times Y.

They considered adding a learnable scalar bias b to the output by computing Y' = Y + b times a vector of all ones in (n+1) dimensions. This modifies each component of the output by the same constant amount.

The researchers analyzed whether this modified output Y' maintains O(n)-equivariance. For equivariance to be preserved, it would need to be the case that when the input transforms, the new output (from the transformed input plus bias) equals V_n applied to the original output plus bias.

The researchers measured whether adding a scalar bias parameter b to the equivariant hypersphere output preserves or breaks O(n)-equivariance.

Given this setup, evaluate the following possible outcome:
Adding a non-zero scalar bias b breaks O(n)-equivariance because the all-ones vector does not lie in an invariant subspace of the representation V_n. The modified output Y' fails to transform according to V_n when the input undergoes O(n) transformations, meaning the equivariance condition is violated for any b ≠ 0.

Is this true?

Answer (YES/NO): NO